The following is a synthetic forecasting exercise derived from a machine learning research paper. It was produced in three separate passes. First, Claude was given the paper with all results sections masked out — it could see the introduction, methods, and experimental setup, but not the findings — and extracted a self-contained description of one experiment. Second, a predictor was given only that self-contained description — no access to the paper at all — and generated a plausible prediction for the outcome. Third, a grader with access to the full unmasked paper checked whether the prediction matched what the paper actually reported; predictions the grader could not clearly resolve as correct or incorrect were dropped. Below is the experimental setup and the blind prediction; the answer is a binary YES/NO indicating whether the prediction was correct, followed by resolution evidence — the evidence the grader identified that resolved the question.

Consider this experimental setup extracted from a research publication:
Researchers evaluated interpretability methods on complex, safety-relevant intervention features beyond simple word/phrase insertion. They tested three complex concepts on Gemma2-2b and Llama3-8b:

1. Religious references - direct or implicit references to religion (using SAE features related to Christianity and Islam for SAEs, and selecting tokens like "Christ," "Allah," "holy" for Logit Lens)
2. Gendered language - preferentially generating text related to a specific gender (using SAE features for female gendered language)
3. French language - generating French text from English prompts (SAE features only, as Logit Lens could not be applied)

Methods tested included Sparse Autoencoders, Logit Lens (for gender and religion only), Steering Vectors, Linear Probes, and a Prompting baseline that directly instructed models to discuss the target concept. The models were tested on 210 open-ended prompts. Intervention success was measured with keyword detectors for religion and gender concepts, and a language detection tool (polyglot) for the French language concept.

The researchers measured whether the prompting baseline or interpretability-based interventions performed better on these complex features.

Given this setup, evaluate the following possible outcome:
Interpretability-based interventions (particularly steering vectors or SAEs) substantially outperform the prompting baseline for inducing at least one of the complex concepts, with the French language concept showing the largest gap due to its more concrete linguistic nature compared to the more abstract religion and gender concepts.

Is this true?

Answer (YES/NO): NO